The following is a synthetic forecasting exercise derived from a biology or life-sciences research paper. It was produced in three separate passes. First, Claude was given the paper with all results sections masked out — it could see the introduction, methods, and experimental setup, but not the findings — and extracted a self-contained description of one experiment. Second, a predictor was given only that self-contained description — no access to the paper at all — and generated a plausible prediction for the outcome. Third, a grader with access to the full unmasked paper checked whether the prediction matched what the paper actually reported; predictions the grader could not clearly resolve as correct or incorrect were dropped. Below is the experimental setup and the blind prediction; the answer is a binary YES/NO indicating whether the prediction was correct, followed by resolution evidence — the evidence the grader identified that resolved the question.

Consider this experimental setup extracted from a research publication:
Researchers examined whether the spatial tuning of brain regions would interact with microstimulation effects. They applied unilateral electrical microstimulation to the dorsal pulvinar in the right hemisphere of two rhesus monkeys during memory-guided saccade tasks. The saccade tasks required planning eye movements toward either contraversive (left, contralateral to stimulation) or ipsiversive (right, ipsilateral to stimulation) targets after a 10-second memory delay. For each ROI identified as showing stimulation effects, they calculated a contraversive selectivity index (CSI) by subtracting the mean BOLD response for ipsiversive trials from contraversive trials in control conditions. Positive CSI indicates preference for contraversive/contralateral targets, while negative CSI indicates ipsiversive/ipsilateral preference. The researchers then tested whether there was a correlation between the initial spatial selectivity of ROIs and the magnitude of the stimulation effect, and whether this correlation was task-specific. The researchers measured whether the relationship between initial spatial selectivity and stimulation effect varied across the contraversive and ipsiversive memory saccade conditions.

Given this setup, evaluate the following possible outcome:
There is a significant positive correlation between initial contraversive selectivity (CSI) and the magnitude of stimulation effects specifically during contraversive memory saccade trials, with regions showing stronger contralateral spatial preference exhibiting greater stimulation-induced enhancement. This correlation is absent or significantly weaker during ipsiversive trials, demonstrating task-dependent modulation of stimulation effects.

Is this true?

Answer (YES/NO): NO